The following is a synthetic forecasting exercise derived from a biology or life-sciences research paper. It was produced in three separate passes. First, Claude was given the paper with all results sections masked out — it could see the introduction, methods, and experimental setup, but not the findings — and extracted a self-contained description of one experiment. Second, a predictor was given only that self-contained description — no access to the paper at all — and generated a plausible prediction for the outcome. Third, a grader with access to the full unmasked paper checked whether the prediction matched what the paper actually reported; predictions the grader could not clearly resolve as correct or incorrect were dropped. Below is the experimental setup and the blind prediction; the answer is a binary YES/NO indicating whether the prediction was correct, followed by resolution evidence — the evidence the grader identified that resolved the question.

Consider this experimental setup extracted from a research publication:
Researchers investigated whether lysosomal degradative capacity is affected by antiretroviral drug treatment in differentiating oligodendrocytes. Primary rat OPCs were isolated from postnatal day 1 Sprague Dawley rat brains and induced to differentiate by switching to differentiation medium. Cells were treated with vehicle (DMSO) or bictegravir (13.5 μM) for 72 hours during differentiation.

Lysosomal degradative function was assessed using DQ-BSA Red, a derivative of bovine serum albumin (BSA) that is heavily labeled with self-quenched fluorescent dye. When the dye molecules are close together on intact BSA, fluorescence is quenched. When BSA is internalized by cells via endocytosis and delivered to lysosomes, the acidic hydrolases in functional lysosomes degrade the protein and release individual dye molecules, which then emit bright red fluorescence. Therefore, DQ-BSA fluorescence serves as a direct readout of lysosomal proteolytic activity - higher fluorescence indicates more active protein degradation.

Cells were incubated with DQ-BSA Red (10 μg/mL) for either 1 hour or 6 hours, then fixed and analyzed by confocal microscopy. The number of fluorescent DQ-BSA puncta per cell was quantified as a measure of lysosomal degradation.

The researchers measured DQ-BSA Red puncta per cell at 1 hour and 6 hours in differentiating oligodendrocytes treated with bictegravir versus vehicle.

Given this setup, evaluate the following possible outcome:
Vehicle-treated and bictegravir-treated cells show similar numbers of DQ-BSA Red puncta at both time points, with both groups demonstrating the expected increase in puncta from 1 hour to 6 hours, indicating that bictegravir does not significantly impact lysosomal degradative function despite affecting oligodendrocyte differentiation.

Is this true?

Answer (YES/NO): NO